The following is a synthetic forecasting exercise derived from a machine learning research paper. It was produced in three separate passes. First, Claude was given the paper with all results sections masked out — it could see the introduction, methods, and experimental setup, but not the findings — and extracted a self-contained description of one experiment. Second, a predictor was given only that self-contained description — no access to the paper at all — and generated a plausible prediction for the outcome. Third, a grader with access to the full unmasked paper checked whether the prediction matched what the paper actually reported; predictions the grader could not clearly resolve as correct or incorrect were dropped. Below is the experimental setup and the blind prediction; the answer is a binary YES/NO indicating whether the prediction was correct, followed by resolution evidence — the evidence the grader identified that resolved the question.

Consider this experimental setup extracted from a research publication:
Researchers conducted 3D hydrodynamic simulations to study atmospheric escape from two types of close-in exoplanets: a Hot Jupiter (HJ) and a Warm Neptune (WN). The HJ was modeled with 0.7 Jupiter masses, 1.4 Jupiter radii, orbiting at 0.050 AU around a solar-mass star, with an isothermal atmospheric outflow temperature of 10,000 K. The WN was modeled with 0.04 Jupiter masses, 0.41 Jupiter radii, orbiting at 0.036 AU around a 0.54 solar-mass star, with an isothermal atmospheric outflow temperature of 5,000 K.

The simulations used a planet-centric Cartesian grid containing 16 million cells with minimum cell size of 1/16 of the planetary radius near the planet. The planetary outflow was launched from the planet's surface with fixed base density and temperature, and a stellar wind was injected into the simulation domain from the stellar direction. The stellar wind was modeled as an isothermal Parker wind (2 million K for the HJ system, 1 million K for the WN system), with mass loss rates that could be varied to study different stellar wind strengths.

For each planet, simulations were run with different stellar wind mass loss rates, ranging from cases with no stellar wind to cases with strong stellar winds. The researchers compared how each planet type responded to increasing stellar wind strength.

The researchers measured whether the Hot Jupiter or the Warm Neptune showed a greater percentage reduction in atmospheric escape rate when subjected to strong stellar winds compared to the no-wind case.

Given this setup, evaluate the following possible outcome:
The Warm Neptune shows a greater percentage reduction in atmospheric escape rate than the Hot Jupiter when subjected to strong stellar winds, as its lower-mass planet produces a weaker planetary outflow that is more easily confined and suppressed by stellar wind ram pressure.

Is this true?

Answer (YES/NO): NO